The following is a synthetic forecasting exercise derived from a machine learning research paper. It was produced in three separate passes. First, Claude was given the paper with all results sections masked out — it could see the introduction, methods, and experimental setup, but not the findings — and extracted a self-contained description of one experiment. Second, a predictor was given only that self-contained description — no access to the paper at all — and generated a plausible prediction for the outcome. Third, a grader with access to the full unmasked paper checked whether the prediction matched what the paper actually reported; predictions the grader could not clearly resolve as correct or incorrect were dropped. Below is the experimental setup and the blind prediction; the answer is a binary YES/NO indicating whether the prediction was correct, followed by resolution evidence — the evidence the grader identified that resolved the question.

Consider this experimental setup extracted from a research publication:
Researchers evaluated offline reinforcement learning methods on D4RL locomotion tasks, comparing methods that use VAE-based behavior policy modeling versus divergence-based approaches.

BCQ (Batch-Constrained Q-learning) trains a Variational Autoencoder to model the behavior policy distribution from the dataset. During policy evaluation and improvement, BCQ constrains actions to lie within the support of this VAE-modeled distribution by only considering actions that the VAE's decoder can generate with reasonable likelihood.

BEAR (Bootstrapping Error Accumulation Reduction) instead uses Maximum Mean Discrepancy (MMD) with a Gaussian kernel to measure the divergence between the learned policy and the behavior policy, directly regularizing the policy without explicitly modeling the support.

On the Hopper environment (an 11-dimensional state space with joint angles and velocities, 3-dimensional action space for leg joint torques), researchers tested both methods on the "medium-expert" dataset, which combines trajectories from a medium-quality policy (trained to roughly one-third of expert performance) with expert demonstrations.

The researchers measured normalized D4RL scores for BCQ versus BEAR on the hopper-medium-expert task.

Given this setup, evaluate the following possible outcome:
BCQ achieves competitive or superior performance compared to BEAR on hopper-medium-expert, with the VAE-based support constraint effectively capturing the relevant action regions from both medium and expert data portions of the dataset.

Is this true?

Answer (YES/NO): YES